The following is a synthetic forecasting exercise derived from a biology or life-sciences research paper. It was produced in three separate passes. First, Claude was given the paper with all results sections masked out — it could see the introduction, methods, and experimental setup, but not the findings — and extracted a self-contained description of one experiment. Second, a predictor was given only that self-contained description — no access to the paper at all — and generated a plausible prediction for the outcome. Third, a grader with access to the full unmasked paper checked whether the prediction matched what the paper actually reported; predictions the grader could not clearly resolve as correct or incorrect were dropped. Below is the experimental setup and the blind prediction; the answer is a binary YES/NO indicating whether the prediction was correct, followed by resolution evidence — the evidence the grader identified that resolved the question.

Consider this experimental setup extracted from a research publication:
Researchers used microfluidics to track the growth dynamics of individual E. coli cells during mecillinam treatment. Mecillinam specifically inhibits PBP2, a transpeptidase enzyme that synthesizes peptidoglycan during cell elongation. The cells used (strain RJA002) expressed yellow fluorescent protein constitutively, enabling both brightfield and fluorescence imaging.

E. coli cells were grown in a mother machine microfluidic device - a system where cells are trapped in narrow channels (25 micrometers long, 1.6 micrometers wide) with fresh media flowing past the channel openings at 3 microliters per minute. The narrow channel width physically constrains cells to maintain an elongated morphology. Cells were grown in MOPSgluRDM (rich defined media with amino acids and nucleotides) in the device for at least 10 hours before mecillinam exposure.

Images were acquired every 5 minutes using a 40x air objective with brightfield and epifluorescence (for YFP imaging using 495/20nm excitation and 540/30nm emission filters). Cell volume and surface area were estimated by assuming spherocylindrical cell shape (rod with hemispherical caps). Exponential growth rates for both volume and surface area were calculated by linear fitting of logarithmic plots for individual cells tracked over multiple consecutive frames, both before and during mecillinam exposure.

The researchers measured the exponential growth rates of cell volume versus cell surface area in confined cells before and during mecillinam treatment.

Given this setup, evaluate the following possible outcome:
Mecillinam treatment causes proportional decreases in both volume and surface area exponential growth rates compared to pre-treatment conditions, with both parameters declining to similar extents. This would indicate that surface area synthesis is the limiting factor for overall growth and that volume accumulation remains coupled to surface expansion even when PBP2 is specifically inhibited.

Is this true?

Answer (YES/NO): NO